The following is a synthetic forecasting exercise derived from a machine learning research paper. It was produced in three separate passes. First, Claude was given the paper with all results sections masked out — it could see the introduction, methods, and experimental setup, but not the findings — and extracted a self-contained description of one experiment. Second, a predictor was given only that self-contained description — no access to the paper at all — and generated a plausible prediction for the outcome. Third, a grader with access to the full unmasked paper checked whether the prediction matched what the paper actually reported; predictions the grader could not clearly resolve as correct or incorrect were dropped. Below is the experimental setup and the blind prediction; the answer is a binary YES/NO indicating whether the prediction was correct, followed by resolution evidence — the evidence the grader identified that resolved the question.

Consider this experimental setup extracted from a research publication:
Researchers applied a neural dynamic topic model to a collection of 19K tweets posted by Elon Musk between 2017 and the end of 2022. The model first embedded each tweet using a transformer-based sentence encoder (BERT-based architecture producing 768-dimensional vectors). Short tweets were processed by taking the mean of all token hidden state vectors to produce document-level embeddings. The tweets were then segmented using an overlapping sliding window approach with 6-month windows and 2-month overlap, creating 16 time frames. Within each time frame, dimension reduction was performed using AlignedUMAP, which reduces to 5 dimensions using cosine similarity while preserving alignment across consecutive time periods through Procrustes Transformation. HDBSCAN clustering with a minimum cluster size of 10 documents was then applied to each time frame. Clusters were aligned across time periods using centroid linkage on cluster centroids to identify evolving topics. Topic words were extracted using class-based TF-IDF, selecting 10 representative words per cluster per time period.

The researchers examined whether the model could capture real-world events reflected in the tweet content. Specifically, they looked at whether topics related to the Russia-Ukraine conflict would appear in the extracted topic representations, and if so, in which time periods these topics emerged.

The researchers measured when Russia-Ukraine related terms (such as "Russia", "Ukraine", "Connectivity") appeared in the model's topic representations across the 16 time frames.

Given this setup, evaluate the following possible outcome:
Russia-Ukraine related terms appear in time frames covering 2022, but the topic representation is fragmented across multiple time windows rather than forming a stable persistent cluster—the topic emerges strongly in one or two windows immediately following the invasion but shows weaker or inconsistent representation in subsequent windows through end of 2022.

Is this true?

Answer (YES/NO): NO